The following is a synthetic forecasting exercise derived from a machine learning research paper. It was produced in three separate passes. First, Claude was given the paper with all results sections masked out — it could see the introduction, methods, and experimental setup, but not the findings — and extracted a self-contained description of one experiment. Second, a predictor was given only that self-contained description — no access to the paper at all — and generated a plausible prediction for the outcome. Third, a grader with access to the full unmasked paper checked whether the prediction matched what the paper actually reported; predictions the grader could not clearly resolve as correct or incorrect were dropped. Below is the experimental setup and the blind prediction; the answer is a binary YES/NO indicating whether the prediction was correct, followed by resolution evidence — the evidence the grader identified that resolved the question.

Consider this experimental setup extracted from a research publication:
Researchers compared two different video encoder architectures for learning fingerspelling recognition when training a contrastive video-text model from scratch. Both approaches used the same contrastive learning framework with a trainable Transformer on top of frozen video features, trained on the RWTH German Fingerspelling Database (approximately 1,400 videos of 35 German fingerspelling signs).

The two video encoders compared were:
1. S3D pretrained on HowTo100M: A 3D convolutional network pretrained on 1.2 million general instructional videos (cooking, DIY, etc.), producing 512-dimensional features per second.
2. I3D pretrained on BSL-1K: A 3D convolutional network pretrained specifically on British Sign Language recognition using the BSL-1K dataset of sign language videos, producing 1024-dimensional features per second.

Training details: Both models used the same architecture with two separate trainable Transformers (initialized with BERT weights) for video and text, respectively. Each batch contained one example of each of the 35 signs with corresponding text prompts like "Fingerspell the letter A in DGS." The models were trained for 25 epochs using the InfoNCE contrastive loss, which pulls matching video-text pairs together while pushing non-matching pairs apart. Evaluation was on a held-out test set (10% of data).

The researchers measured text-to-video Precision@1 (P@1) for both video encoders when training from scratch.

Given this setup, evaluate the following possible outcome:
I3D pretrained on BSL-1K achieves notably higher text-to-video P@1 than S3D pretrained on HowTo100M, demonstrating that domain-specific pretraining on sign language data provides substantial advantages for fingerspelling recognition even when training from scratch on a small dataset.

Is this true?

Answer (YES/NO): YES